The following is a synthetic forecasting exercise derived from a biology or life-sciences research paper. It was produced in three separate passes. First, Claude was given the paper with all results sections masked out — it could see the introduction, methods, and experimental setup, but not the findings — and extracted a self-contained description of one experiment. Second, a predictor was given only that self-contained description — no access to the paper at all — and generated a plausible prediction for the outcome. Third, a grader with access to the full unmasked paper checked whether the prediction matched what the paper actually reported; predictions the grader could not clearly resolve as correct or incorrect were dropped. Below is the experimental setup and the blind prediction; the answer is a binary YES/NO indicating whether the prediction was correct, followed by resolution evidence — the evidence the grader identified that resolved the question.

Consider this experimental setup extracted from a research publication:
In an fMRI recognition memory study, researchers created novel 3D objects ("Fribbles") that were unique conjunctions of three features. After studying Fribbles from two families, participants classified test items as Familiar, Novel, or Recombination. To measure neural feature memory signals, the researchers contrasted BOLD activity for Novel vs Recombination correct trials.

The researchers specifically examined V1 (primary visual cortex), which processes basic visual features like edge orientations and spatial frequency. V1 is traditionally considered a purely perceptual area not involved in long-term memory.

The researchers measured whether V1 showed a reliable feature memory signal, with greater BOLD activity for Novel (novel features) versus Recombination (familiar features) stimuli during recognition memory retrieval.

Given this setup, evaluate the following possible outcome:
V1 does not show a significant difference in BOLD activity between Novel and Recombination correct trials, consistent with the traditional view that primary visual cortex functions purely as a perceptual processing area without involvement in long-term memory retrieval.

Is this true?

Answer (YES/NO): NO